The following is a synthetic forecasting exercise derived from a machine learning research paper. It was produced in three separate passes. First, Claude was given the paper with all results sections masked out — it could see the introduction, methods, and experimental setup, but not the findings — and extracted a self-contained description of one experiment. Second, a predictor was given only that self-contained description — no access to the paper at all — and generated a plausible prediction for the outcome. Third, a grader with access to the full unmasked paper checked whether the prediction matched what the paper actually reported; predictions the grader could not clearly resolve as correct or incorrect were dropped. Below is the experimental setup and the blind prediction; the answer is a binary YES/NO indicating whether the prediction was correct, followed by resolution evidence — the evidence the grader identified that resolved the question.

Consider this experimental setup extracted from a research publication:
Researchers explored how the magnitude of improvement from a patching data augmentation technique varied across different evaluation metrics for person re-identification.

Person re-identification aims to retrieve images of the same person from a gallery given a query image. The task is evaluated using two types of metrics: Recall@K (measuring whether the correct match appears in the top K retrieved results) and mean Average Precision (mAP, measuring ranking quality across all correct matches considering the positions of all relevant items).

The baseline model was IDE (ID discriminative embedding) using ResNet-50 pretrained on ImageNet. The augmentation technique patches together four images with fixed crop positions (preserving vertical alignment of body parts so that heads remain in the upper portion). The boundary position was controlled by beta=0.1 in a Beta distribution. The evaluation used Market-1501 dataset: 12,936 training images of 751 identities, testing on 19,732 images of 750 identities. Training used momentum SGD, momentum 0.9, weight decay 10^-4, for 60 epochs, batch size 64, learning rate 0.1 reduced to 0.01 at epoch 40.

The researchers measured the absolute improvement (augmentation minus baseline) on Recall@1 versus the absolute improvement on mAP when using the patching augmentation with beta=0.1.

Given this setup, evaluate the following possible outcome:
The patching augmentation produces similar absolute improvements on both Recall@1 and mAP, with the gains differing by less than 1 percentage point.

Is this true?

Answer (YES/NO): NO